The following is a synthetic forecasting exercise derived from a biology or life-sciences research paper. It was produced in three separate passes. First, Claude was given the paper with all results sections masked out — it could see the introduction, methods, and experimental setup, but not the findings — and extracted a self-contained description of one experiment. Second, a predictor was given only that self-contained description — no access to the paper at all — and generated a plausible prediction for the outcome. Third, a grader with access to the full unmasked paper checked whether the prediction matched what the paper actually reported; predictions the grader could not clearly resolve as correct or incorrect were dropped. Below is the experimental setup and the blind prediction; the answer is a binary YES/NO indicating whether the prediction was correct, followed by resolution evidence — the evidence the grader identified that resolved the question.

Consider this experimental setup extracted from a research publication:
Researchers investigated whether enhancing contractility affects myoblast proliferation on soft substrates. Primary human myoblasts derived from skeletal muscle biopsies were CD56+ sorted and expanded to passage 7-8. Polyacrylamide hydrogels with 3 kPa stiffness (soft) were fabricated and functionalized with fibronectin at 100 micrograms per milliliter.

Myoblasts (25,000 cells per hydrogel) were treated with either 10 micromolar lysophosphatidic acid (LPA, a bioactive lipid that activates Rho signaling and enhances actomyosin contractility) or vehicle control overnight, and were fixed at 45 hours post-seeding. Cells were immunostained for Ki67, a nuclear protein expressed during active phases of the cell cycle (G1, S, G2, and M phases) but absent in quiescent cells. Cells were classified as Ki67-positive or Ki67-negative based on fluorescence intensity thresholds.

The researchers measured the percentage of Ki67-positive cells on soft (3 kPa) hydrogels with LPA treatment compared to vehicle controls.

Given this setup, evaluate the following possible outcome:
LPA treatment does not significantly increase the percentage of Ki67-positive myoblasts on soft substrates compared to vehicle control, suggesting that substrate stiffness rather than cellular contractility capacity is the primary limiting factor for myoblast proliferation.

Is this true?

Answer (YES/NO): NO